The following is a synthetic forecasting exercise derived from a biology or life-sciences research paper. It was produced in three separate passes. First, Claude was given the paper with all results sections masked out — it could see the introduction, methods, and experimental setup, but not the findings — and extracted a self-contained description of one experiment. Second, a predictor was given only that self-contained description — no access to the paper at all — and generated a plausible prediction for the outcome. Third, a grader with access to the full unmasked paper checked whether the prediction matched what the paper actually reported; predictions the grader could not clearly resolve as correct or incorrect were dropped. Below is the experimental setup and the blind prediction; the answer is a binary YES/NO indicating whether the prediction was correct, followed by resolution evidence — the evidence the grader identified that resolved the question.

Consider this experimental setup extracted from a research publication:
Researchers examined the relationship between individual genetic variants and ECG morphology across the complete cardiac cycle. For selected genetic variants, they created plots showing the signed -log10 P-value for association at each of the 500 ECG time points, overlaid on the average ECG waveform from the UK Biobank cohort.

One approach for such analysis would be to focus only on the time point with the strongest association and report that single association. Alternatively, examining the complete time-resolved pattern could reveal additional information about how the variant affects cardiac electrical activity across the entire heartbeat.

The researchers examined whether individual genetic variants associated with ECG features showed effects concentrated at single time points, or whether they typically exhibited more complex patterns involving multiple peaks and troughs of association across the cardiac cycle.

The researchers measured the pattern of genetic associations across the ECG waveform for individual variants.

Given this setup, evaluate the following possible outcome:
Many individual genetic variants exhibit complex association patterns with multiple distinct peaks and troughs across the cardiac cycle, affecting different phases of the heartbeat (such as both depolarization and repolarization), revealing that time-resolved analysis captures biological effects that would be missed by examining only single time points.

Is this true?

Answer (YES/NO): YES